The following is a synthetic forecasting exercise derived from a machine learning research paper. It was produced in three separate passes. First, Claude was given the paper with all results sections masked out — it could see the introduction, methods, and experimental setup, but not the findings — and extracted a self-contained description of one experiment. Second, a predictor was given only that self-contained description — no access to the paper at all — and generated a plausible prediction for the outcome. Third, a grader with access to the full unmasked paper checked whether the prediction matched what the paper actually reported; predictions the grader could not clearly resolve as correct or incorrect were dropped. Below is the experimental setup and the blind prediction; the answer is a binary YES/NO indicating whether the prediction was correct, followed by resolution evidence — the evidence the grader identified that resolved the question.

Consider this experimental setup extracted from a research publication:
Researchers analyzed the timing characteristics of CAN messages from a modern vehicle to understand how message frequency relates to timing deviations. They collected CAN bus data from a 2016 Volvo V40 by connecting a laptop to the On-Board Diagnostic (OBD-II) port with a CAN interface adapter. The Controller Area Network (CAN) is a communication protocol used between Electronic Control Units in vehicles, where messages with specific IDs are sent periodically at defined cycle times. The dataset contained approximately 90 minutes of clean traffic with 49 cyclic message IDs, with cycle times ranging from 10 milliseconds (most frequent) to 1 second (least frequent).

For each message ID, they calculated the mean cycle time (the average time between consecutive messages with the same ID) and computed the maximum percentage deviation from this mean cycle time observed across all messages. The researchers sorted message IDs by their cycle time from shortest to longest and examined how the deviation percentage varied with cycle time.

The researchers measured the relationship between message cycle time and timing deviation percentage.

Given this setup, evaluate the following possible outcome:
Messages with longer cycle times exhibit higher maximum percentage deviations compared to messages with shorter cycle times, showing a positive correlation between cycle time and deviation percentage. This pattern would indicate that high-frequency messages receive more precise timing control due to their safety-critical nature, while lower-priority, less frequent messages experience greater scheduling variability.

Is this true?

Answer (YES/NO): NO